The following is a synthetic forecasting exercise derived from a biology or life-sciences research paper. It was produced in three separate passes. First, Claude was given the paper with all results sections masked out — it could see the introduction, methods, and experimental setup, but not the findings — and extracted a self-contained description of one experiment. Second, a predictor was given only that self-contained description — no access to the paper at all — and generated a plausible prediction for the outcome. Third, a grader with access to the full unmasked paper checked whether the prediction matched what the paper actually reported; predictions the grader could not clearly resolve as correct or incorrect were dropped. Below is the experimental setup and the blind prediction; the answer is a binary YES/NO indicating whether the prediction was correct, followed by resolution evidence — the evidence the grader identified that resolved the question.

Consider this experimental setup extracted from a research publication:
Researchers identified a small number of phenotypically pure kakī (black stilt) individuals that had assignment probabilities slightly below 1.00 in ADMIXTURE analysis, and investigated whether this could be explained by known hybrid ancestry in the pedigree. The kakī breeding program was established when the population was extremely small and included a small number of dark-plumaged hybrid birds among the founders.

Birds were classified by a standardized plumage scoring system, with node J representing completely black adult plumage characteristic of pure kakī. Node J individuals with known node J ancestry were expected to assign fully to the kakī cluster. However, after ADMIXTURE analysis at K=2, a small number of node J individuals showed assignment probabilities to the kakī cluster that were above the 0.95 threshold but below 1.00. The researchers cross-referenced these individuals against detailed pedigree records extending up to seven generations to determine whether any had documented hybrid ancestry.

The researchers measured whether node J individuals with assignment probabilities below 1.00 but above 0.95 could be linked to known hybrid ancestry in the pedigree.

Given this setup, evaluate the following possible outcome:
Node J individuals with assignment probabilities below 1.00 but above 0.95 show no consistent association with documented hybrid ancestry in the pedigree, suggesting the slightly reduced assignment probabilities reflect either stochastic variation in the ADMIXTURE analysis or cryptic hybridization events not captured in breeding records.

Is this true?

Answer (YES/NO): NO